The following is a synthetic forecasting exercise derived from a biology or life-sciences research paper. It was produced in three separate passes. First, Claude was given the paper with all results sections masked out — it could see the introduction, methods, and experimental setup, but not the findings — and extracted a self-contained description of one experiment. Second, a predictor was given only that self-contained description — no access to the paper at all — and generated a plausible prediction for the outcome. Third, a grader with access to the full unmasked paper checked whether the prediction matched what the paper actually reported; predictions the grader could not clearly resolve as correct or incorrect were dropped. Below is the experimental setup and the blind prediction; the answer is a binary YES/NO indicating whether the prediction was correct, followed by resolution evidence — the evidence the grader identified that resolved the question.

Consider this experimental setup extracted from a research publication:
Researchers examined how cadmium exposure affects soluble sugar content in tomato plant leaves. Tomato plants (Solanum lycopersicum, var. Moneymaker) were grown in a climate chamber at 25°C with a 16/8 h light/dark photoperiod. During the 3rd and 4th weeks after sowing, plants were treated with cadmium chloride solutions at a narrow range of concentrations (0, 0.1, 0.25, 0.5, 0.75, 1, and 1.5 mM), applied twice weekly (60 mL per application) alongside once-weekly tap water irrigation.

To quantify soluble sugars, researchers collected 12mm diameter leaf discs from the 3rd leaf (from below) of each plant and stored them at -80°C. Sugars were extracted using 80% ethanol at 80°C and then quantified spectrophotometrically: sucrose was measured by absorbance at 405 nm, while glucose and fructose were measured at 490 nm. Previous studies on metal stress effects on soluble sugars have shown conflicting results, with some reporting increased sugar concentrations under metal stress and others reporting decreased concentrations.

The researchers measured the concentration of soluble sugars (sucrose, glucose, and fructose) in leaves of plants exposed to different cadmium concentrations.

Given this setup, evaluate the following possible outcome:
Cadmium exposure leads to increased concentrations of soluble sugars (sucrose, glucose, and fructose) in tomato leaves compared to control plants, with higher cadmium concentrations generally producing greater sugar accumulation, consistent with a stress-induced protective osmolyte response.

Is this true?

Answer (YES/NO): NO